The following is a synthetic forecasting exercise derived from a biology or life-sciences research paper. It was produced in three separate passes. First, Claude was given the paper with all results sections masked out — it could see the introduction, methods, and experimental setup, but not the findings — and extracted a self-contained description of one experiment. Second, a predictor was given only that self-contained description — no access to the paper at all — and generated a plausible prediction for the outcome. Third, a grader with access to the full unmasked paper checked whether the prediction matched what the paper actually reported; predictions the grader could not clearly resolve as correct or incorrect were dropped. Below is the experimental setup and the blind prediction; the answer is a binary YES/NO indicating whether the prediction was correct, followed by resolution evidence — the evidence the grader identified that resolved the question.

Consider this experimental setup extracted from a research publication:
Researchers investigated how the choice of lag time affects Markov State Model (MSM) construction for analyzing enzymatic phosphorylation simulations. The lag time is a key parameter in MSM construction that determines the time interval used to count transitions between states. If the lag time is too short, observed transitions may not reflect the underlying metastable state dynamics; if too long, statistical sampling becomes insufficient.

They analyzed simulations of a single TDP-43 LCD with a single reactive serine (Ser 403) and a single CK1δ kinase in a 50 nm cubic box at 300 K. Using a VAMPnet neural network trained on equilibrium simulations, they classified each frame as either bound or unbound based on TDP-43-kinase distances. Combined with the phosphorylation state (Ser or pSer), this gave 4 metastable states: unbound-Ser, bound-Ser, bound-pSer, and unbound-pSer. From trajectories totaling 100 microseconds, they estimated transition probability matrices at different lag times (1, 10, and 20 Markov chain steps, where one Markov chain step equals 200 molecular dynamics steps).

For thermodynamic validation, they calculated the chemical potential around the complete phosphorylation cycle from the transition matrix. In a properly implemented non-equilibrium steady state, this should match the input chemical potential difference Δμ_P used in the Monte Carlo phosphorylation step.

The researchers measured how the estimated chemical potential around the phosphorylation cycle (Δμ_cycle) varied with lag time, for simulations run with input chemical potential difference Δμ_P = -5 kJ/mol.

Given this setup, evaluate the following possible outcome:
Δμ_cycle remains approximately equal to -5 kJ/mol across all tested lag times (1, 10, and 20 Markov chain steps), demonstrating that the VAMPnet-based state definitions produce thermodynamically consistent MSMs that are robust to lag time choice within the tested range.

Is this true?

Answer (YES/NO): NO